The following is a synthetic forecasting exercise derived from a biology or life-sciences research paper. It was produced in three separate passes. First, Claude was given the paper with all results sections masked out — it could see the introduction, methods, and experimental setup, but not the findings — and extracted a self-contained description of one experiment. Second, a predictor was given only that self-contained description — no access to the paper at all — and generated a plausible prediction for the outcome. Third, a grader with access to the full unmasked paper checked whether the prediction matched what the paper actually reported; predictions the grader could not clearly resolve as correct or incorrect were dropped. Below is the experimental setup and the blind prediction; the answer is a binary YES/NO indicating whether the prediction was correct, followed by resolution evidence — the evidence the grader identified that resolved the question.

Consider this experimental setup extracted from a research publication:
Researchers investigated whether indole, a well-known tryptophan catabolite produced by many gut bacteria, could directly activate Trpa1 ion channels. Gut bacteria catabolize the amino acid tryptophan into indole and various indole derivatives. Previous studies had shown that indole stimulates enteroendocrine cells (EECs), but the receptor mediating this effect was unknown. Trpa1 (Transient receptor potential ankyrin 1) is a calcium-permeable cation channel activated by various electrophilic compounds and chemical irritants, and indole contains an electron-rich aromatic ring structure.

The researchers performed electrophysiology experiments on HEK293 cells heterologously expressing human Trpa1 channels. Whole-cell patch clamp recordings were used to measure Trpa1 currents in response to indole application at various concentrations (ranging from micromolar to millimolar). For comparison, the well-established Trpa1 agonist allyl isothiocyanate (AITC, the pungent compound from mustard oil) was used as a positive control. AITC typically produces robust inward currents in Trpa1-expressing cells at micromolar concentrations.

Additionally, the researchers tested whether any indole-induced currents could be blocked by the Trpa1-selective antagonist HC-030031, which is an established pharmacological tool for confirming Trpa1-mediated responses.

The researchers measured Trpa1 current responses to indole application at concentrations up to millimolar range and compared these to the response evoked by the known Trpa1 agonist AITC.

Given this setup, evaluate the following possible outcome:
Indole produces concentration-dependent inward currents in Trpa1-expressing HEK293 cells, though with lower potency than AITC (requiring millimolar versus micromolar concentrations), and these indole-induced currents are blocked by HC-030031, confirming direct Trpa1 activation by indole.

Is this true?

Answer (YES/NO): NO